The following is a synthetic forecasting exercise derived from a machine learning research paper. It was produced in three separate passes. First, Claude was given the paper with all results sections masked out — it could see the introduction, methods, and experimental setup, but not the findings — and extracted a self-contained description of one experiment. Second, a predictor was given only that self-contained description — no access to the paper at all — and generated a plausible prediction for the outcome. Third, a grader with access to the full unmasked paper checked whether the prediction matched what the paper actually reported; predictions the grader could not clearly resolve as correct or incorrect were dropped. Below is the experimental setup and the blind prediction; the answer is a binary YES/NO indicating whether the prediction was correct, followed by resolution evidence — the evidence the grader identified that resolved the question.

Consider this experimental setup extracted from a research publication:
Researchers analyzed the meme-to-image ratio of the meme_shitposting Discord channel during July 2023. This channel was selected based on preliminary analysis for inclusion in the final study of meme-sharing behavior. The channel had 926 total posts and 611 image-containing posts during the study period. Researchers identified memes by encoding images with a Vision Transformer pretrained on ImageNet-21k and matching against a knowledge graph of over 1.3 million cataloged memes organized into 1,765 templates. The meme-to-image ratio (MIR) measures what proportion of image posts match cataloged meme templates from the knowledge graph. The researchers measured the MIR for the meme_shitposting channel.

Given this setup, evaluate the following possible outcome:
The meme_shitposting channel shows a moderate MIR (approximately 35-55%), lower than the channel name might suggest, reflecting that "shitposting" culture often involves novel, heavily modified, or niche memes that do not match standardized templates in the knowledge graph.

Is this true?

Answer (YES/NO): NO